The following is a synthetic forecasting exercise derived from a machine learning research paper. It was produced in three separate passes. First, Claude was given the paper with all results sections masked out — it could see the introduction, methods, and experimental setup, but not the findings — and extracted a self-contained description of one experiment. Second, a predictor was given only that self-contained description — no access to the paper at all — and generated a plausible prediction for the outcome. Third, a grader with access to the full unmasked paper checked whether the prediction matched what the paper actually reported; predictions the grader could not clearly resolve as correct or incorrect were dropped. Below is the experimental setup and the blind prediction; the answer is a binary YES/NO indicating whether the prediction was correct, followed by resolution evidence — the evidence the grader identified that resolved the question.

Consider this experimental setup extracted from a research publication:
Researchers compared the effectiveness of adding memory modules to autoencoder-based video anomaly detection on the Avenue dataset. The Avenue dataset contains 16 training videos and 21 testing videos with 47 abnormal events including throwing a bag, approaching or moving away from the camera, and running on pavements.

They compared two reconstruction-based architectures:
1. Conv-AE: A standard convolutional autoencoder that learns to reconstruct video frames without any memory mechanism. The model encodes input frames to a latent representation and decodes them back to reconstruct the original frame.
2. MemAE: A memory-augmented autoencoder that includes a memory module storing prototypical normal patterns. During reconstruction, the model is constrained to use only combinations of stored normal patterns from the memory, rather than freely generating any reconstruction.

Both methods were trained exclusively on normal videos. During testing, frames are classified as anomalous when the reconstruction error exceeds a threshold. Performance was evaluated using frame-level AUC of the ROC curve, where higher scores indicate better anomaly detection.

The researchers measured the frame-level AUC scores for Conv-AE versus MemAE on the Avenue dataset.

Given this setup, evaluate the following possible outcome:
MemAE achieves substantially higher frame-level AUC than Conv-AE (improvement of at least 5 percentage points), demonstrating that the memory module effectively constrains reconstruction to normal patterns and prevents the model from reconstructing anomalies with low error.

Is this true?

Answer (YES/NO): YES